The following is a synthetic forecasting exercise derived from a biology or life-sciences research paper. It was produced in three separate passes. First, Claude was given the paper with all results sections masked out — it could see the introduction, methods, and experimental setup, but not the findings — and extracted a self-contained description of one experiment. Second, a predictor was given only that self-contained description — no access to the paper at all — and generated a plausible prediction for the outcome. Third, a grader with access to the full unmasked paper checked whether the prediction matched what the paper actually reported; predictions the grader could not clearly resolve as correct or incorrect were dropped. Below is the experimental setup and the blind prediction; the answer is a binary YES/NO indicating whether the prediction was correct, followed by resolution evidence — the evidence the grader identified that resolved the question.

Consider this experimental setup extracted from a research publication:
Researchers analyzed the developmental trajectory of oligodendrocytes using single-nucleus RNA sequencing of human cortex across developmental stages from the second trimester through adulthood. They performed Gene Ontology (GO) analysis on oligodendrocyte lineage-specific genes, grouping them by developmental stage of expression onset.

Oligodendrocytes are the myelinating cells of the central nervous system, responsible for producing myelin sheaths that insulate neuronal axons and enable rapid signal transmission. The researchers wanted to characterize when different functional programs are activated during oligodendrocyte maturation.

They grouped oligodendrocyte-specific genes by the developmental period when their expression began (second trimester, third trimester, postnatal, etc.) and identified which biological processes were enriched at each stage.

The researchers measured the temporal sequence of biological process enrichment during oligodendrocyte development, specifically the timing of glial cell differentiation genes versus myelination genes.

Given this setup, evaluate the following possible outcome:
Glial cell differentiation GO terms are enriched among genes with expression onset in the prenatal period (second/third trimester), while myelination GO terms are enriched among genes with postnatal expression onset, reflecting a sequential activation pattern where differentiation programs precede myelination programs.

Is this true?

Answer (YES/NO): YES